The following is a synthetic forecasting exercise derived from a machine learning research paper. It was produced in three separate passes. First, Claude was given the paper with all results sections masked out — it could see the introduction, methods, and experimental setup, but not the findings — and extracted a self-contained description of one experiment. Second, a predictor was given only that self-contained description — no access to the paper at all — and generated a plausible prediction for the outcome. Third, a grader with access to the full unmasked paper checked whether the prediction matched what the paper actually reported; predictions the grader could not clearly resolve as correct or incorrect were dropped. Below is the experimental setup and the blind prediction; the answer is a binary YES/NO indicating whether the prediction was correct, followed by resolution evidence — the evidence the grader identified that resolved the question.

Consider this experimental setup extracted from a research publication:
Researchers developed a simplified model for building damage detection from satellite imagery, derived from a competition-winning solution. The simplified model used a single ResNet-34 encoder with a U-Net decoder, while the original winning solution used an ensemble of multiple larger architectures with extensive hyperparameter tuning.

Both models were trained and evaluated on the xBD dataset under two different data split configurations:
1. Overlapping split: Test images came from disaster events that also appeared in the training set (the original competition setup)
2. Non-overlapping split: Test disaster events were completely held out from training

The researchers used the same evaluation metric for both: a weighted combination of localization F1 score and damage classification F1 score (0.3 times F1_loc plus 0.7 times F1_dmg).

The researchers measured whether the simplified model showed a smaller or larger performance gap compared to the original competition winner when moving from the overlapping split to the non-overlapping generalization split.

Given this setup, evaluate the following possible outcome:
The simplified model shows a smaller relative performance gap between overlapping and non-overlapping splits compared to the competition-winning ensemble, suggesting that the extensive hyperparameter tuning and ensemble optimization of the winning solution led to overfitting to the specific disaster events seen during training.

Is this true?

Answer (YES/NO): NO